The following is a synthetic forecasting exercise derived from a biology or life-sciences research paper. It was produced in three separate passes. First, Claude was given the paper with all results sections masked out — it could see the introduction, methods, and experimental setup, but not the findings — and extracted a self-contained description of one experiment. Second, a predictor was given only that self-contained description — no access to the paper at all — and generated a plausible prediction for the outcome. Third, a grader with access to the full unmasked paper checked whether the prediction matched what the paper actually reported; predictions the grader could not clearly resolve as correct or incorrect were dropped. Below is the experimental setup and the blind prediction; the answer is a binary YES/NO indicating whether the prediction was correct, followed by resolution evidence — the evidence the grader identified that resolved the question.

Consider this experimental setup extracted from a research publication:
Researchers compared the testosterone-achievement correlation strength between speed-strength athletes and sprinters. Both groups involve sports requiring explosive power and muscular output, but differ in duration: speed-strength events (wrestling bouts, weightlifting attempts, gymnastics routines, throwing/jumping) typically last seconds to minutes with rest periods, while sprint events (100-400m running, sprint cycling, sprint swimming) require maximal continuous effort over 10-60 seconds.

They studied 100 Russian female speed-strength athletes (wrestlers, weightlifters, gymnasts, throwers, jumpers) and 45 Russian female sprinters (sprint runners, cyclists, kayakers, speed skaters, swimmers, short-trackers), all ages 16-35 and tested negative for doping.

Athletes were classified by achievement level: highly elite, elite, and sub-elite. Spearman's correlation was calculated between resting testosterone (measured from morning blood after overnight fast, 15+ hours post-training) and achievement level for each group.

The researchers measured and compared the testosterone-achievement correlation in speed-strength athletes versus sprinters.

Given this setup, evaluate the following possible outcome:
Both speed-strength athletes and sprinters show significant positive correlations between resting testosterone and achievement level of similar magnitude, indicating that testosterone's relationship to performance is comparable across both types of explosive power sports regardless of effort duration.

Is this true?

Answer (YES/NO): NO